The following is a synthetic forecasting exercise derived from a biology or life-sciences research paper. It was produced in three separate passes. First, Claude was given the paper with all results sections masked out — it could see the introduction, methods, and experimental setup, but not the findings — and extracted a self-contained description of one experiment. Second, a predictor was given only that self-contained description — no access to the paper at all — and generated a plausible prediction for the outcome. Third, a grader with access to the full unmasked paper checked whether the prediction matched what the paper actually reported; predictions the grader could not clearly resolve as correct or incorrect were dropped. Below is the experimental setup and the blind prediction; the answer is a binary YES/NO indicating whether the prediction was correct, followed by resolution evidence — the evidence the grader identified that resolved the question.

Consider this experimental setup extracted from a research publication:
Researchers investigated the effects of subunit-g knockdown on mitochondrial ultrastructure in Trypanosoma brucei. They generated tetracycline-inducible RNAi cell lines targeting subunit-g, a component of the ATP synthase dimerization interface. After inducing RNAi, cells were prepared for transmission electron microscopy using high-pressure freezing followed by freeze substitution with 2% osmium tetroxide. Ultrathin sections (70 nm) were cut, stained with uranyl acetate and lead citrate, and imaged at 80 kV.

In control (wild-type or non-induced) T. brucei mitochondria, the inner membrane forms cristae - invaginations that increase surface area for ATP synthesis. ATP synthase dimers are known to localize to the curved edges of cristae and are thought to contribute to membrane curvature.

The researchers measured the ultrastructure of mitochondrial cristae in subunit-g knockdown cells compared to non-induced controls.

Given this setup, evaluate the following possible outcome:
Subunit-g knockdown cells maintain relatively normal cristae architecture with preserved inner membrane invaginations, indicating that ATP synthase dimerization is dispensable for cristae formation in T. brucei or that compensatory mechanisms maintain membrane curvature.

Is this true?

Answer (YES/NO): NO